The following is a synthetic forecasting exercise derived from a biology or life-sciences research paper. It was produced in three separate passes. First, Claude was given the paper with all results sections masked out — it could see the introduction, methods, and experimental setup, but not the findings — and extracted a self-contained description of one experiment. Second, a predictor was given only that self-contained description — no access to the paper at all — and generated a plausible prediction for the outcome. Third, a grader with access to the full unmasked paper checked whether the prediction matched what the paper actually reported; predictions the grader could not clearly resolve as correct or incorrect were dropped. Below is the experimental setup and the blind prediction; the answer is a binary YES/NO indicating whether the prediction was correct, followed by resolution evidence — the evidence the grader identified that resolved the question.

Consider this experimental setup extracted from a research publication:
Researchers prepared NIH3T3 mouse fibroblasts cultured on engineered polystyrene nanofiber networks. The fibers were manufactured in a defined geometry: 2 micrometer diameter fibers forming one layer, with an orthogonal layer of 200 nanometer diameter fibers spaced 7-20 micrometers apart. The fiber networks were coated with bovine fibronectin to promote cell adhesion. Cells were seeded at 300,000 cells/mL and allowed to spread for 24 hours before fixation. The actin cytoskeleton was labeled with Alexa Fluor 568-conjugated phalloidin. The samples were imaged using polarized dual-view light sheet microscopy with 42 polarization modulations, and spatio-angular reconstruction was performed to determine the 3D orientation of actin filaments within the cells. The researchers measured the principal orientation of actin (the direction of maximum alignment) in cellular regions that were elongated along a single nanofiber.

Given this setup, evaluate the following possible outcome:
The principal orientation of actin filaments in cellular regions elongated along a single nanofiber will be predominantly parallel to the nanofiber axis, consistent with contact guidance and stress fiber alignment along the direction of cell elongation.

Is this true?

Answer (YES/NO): YES